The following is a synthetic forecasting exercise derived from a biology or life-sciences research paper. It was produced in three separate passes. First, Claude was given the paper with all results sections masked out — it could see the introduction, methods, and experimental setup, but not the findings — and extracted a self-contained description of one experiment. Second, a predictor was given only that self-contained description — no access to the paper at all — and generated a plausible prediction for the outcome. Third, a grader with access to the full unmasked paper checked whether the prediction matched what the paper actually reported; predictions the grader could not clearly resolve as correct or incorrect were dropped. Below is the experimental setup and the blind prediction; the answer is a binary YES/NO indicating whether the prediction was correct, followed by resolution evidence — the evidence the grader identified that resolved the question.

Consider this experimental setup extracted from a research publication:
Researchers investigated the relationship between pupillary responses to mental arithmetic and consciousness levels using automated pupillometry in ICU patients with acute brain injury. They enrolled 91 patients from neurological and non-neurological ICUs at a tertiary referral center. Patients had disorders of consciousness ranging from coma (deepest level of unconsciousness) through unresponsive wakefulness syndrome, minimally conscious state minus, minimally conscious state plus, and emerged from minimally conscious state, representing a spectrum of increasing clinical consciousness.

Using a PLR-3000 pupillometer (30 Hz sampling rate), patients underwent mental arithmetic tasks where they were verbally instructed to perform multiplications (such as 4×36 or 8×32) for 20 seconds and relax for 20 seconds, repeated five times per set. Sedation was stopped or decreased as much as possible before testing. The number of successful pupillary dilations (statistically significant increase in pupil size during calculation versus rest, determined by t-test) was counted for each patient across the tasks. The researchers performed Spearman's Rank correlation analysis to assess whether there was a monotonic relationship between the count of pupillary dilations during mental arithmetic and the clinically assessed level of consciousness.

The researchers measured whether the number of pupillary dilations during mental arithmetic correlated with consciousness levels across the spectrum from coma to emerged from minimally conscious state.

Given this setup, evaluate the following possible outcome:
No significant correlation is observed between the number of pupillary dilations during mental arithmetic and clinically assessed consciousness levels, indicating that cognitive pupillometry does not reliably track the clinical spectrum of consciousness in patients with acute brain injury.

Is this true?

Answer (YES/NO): NO